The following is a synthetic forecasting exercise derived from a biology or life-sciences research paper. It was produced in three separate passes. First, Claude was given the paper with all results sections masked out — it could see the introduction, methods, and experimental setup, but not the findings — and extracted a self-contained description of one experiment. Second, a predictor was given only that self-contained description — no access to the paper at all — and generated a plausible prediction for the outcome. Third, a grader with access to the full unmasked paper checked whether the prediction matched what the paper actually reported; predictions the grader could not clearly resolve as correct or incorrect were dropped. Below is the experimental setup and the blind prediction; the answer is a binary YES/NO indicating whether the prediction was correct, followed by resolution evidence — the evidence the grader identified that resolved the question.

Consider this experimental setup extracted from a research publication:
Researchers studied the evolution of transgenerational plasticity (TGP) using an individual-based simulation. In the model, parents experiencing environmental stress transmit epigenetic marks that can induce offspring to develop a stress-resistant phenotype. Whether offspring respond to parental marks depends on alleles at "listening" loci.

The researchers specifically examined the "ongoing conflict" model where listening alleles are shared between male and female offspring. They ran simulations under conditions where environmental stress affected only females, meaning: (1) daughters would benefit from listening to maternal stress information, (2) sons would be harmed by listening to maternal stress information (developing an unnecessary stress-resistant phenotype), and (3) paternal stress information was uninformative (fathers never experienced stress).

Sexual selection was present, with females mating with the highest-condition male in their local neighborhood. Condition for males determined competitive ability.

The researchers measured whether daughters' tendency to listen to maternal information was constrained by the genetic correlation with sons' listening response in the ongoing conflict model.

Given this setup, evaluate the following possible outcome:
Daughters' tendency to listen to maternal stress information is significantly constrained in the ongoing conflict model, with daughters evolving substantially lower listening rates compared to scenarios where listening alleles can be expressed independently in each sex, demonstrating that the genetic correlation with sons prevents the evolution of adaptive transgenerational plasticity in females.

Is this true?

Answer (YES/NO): YES